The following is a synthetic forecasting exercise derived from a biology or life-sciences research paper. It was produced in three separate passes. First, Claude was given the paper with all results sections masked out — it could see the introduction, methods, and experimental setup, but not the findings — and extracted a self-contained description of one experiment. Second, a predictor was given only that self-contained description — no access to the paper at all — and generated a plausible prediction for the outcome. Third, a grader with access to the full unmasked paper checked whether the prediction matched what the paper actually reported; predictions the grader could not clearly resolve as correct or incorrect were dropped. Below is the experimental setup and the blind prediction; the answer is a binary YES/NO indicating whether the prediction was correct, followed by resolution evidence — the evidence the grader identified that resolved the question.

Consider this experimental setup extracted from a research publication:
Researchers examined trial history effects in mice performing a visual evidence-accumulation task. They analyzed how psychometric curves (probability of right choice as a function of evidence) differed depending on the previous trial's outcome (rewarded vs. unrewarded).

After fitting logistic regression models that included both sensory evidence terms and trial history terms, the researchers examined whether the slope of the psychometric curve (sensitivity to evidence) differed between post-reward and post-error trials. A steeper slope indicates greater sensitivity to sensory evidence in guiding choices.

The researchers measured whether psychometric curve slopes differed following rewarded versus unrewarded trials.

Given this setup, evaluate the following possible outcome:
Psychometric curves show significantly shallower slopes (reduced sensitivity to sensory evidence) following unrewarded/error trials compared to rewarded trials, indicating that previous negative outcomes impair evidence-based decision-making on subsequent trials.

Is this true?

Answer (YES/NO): YES